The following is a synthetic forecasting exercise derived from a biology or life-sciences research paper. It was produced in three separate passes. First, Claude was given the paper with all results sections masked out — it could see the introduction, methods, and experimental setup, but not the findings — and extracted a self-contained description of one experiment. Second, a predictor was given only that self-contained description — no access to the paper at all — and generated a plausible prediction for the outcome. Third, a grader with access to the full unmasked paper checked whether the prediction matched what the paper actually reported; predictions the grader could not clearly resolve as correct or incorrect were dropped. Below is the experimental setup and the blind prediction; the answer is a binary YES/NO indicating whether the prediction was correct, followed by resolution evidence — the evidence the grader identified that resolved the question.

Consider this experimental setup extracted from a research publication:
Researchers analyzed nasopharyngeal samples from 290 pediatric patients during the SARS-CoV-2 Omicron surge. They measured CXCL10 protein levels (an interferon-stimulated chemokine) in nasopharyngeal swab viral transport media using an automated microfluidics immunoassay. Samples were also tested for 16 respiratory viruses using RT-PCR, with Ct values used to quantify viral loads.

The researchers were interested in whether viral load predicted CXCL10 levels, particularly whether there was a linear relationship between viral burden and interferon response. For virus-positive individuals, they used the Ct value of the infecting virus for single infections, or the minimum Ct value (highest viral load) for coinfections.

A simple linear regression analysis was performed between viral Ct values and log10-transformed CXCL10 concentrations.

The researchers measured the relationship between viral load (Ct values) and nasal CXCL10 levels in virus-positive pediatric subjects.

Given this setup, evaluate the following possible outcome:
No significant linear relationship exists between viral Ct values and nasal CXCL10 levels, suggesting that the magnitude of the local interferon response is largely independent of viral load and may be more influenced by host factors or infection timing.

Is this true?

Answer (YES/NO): NO